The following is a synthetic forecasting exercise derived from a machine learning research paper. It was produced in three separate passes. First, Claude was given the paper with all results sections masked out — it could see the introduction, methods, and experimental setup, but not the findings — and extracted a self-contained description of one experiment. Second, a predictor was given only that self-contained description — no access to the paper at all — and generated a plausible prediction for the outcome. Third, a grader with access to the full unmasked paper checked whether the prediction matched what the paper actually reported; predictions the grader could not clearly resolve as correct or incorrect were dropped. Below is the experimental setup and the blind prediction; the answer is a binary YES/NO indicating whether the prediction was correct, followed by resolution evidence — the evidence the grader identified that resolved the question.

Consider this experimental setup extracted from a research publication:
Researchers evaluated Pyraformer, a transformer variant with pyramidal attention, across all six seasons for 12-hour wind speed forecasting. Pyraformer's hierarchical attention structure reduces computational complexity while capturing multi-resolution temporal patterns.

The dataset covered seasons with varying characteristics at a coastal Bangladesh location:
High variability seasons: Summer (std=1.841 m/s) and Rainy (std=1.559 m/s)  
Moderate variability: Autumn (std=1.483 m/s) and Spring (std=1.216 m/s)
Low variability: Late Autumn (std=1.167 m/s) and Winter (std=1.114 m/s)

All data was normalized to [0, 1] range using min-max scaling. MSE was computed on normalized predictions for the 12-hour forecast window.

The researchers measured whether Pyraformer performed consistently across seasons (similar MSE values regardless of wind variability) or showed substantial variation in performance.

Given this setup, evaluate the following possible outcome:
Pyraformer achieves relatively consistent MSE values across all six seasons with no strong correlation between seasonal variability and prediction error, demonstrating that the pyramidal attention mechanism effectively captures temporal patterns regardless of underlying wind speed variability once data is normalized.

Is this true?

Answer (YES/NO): NO